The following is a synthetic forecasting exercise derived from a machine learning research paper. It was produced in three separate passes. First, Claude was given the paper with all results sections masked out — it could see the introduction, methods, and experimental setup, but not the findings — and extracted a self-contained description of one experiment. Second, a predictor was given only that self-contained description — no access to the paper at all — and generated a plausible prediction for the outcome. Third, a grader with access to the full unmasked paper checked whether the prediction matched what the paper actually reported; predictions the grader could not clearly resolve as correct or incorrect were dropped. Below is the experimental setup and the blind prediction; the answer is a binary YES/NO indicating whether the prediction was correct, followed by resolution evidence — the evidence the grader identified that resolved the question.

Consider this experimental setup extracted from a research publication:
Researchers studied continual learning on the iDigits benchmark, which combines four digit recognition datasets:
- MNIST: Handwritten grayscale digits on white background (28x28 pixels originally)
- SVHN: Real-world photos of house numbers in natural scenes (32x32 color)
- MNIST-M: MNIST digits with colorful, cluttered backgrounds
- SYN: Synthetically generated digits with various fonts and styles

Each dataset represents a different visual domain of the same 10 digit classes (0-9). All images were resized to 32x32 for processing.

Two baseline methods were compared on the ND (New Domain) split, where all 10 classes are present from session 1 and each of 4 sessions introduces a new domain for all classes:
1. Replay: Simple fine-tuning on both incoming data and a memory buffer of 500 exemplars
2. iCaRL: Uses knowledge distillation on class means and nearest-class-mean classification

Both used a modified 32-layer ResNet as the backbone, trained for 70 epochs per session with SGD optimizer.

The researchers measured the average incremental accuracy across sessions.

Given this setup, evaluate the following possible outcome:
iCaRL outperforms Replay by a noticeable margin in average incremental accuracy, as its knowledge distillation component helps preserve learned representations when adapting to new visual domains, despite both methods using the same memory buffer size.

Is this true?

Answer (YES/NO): NO